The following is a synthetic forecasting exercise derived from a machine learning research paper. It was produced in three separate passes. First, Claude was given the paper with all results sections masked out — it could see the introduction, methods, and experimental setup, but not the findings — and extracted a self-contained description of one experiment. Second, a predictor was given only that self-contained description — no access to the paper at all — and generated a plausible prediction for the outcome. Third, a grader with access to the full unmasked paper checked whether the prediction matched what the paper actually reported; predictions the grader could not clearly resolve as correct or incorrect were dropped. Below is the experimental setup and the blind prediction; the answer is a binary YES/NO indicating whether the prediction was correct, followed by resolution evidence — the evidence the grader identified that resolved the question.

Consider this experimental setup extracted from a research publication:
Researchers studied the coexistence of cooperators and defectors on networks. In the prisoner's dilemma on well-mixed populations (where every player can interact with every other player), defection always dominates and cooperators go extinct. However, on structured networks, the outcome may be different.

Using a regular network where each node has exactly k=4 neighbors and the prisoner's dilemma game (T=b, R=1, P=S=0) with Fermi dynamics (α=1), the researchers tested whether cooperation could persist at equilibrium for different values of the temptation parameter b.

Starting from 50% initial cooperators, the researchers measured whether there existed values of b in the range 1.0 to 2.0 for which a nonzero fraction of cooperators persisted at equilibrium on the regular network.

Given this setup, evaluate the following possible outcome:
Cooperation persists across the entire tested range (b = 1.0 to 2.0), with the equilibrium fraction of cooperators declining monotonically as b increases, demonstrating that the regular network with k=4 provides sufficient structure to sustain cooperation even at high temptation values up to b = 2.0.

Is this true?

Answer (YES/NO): NO